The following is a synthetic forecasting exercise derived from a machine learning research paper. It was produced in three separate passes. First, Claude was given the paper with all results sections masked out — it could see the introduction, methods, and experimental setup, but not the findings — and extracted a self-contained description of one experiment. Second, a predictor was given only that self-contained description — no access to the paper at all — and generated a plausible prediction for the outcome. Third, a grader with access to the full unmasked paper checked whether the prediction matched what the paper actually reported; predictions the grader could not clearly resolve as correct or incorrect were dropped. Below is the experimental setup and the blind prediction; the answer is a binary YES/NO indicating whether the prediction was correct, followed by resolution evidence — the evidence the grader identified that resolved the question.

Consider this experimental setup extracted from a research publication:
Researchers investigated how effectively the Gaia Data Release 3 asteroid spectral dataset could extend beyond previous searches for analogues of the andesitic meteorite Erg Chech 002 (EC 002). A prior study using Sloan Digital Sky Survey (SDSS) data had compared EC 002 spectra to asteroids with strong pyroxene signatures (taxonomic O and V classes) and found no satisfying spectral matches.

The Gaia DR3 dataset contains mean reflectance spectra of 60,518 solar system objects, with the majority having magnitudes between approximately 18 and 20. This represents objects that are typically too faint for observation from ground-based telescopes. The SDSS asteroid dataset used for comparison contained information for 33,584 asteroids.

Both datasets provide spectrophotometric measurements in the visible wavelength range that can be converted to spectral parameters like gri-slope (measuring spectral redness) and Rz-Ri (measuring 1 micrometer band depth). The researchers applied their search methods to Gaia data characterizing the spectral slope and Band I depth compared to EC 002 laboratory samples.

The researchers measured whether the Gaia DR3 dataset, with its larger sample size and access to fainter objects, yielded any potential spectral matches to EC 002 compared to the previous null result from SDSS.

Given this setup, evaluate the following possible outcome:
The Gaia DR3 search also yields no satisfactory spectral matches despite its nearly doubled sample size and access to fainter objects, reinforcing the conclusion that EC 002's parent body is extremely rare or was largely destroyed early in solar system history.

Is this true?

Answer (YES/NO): NO